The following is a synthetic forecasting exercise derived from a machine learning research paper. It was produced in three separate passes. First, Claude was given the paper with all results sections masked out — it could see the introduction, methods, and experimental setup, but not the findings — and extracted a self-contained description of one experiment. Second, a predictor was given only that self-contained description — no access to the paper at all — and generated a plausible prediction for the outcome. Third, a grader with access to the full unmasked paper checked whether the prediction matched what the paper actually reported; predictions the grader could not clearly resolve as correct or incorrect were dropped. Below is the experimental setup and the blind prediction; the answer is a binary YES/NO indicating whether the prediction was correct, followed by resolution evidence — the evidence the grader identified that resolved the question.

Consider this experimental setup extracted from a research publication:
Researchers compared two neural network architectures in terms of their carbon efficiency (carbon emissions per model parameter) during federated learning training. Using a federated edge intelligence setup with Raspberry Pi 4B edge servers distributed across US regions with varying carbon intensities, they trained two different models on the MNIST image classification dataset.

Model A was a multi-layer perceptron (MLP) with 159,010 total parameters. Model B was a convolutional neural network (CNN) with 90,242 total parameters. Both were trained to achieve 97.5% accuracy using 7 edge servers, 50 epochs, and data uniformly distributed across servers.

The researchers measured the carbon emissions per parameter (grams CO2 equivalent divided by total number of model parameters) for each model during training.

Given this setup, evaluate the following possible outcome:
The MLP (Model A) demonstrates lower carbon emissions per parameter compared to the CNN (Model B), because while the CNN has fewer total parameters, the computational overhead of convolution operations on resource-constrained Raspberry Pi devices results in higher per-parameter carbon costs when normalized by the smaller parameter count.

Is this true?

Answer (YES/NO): YES